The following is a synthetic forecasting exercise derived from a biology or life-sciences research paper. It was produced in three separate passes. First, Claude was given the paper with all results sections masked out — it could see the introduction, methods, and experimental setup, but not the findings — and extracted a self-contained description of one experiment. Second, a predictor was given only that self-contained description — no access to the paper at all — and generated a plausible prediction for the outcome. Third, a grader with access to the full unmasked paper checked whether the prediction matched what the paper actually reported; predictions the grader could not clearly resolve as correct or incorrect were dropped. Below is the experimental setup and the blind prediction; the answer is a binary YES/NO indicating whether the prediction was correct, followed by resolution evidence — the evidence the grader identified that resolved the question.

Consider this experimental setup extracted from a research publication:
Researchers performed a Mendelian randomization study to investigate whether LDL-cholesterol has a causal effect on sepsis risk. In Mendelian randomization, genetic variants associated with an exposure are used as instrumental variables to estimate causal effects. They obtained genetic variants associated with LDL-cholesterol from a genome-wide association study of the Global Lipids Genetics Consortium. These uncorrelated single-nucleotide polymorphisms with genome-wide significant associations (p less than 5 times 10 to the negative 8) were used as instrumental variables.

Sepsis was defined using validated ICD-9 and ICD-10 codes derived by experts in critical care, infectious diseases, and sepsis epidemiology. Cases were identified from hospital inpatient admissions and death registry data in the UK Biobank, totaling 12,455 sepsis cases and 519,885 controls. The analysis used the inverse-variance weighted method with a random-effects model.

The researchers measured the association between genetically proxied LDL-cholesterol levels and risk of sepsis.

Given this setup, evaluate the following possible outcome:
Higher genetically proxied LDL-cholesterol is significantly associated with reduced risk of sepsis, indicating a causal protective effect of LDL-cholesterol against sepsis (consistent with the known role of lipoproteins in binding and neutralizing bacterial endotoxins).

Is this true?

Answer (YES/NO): NO